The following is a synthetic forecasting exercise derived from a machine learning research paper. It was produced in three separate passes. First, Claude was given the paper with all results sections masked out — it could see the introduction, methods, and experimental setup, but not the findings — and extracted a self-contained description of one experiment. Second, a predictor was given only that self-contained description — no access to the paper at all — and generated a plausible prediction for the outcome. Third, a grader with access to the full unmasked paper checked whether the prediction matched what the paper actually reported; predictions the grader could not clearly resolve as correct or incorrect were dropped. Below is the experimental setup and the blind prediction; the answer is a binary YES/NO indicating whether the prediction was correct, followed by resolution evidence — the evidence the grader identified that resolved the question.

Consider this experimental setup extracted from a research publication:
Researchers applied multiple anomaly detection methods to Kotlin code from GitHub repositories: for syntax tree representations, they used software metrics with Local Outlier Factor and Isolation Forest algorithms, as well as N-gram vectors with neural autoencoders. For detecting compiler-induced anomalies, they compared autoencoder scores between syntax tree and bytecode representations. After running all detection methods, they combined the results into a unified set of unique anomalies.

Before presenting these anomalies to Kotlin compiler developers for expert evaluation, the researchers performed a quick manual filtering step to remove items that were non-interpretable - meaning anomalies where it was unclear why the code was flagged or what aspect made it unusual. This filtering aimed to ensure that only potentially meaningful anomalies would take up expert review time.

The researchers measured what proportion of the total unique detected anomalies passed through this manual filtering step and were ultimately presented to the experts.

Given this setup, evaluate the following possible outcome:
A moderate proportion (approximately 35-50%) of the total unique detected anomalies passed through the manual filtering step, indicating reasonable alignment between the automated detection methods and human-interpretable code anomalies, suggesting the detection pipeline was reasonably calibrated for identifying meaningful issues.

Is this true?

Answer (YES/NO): YES